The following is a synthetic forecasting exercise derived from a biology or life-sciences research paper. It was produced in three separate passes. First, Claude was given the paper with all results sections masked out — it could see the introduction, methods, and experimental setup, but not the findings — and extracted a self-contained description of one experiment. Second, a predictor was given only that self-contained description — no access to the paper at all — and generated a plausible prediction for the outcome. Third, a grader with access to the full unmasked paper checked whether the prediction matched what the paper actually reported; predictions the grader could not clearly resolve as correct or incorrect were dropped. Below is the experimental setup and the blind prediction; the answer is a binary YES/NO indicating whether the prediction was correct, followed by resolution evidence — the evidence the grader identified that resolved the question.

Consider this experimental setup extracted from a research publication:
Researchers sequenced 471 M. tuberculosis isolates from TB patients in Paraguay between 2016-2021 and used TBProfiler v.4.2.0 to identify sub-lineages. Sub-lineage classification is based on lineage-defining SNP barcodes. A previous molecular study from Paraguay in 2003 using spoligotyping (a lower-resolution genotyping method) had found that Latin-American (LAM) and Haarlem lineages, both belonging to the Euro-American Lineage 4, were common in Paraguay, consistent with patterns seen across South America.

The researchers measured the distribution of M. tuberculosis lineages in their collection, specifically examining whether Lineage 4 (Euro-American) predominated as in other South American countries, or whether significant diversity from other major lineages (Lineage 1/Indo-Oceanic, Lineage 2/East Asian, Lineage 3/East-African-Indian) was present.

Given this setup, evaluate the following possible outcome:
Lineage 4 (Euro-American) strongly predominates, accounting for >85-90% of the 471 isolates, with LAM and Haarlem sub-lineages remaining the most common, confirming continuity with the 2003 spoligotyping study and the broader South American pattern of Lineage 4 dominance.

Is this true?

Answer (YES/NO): YES